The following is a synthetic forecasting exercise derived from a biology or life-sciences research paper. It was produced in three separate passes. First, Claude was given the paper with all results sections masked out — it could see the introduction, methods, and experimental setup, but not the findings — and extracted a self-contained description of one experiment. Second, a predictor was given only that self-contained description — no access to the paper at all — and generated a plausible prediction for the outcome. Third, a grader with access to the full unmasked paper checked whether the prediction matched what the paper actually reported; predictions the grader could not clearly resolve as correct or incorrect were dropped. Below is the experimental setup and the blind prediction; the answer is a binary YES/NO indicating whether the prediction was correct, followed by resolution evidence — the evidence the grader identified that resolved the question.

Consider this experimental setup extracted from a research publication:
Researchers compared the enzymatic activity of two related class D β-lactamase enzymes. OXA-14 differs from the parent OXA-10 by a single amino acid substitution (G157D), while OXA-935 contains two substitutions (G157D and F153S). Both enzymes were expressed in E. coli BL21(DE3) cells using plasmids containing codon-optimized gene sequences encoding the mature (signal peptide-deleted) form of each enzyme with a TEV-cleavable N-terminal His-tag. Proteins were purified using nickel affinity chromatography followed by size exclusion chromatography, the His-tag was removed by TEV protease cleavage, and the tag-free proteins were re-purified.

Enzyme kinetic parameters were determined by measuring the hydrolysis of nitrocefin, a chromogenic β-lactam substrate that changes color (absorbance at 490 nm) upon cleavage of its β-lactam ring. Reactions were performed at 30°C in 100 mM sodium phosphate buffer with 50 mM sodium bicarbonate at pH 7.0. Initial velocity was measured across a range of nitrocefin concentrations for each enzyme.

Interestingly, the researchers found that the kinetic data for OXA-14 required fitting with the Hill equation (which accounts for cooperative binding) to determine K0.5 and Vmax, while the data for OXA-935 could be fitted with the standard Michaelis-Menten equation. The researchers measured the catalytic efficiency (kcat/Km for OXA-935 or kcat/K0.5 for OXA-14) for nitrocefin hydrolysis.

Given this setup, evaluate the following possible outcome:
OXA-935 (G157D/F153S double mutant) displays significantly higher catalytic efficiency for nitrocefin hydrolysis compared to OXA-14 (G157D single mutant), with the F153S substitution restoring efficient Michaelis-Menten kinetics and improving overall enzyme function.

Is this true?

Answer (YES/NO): NO